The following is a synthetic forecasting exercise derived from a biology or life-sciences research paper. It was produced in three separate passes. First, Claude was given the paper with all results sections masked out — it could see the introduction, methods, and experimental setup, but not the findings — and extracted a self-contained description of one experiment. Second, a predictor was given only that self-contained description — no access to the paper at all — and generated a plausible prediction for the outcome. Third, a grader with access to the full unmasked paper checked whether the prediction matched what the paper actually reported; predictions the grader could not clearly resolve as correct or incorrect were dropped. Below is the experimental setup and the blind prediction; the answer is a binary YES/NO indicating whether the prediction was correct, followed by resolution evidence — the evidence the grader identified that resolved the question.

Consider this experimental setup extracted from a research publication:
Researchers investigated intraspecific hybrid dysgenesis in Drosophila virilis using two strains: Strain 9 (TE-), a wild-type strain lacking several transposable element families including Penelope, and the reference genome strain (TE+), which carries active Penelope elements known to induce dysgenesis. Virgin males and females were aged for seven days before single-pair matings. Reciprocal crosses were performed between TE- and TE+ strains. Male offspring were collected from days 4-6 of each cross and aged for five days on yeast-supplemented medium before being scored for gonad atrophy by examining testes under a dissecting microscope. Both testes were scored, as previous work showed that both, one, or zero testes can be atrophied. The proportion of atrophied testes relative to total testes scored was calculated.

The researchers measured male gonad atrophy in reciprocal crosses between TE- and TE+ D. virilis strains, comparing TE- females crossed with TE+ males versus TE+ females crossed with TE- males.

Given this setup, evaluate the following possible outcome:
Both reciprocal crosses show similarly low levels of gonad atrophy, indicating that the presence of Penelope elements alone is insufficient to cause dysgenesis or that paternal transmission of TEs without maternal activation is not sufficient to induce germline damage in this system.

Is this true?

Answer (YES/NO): NO